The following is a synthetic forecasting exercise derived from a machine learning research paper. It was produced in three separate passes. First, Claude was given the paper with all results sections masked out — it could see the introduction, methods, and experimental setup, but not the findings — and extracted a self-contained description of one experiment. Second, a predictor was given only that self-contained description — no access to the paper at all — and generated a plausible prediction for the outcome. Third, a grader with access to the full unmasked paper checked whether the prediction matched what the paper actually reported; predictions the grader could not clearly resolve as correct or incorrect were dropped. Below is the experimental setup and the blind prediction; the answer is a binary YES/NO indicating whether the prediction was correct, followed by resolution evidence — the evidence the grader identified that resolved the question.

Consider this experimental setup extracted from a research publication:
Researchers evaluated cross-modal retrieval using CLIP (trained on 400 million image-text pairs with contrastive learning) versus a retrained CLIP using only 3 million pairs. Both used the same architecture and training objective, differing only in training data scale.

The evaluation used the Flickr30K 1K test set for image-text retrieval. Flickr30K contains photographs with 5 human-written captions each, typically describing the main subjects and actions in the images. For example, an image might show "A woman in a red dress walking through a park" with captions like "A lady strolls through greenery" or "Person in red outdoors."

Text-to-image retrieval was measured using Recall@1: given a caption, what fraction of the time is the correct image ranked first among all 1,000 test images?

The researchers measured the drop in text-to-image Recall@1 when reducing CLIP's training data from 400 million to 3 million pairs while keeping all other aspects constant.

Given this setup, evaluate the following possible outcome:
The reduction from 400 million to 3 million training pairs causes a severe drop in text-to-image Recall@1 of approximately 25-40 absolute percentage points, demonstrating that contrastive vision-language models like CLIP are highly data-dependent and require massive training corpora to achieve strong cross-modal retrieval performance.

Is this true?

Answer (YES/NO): NO